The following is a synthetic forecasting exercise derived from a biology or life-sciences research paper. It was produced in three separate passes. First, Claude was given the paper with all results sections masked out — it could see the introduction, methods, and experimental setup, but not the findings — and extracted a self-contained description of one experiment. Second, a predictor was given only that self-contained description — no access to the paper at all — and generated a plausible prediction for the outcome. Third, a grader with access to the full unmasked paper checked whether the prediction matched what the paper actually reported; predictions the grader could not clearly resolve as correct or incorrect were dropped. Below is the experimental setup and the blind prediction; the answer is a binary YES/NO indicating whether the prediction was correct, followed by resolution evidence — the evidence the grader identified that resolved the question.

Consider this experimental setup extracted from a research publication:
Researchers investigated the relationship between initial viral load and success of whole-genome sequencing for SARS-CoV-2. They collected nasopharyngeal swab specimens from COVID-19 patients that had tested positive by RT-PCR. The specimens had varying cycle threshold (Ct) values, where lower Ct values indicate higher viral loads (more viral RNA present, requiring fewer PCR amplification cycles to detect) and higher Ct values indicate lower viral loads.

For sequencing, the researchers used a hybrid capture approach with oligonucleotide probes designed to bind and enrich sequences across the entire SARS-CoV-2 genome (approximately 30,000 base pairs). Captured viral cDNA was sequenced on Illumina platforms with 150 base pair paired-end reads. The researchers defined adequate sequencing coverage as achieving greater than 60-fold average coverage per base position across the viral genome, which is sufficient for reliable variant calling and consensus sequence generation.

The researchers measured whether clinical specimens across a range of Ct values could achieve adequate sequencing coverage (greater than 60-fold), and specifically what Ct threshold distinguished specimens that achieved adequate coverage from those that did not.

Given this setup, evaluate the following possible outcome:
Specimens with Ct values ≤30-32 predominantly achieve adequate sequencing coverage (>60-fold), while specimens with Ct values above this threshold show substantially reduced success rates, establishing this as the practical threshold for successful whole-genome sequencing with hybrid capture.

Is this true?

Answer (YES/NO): NO